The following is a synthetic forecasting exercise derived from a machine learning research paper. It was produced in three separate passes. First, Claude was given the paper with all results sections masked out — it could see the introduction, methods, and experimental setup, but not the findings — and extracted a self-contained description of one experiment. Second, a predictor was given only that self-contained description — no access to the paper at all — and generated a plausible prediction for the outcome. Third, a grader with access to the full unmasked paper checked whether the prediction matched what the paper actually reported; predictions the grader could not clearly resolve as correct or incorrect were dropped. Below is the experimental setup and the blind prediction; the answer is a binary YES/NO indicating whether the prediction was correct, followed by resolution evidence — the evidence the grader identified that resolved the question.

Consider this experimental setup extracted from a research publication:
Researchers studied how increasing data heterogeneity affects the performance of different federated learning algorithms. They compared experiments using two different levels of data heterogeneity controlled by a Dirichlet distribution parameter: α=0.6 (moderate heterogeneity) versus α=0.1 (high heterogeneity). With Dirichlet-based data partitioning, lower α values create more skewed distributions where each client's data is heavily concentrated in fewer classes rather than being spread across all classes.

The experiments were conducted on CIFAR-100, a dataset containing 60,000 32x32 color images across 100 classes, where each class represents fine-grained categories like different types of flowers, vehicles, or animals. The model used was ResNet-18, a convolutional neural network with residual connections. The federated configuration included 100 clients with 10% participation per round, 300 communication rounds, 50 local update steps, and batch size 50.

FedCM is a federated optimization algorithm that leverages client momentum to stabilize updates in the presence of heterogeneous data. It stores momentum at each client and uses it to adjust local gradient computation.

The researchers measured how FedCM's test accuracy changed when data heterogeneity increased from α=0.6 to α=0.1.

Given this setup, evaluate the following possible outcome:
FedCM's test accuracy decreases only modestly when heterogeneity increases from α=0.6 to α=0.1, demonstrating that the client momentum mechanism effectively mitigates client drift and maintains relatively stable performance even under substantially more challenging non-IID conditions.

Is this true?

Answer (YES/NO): NO